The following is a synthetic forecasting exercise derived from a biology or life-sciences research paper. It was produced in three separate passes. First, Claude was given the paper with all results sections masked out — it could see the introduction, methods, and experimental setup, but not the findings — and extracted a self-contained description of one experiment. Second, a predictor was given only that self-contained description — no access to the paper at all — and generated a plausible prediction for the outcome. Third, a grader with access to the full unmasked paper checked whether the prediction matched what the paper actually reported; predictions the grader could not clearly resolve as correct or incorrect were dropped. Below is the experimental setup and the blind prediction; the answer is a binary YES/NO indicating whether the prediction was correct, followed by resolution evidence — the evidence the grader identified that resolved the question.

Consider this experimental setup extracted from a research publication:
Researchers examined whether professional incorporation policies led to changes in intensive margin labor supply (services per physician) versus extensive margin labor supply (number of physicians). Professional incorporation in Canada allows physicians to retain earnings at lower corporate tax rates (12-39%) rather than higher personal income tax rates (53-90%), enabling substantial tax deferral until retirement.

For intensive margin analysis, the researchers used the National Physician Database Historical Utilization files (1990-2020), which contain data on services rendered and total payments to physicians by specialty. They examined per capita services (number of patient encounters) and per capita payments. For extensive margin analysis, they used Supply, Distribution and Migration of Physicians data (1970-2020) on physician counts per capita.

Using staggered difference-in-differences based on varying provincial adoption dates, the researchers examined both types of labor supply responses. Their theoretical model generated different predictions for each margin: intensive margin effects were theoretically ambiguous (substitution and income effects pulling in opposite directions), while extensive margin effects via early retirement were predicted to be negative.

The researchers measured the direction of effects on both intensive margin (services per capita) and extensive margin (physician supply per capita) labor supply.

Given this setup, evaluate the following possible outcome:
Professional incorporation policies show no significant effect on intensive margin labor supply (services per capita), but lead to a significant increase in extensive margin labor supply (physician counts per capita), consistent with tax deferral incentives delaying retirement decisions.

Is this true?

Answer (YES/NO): NO